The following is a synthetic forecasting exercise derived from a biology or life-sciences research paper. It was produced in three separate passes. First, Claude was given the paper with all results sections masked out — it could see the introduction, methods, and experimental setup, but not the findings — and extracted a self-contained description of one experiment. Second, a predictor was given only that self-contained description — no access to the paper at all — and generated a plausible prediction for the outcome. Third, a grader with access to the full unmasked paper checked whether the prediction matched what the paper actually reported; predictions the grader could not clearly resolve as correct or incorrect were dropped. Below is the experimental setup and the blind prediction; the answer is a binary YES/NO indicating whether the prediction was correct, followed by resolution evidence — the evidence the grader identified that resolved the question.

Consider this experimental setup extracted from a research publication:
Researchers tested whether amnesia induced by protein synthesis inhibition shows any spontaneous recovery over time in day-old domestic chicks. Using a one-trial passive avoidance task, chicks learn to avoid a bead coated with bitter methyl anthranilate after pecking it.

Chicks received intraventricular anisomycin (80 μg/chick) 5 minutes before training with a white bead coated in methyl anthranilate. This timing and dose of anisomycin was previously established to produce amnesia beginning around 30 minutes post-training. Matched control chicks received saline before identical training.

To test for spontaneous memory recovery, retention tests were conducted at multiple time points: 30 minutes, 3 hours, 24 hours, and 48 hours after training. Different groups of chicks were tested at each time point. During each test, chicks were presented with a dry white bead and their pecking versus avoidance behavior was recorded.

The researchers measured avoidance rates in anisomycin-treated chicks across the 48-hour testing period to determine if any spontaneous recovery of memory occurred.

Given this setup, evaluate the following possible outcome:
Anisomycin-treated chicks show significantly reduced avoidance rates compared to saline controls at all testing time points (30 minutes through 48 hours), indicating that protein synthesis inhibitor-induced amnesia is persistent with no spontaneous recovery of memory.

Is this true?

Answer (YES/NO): YES